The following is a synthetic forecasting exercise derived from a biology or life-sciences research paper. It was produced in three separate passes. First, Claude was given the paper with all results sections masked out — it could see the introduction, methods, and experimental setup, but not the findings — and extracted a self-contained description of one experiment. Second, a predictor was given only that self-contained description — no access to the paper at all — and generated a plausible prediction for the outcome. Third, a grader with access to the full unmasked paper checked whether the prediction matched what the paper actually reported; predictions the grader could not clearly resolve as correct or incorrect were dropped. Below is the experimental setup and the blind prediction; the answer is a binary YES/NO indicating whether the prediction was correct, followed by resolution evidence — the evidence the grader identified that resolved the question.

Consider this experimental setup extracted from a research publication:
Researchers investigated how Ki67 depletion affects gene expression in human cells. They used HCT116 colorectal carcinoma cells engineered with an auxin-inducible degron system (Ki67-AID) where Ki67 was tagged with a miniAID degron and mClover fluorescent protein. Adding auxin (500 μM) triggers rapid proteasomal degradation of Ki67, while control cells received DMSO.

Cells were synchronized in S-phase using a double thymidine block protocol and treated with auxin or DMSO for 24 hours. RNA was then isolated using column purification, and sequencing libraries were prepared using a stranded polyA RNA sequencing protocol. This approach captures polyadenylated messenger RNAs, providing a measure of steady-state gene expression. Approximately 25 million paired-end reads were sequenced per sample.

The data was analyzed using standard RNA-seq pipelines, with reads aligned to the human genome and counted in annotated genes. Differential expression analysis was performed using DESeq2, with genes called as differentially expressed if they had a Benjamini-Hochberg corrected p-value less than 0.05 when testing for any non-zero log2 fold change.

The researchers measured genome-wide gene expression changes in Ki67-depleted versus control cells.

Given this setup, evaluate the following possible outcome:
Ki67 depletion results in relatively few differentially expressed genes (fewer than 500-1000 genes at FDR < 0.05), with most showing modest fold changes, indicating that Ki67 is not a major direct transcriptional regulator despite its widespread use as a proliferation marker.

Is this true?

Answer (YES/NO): YES